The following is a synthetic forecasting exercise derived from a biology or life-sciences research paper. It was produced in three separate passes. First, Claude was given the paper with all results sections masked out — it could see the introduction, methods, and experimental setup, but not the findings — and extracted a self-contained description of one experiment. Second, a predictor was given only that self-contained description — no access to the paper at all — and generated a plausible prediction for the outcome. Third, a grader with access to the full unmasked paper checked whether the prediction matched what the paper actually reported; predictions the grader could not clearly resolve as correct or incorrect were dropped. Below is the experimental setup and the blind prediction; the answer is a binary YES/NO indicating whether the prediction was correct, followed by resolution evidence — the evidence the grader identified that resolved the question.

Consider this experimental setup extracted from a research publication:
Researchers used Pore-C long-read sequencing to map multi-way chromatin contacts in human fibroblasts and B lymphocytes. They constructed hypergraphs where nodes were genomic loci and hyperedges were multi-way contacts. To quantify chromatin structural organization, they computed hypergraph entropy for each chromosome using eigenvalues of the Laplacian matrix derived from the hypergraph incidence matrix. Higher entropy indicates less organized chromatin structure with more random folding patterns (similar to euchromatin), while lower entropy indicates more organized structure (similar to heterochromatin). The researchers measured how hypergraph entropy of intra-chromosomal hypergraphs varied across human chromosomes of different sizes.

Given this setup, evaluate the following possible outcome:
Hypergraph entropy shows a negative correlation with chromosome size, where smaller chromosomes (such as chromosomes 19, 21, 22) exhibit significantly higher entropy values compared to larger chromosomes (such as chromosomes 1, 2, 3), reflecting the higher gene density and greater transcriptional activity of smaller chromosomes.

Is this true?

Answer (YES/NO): NO